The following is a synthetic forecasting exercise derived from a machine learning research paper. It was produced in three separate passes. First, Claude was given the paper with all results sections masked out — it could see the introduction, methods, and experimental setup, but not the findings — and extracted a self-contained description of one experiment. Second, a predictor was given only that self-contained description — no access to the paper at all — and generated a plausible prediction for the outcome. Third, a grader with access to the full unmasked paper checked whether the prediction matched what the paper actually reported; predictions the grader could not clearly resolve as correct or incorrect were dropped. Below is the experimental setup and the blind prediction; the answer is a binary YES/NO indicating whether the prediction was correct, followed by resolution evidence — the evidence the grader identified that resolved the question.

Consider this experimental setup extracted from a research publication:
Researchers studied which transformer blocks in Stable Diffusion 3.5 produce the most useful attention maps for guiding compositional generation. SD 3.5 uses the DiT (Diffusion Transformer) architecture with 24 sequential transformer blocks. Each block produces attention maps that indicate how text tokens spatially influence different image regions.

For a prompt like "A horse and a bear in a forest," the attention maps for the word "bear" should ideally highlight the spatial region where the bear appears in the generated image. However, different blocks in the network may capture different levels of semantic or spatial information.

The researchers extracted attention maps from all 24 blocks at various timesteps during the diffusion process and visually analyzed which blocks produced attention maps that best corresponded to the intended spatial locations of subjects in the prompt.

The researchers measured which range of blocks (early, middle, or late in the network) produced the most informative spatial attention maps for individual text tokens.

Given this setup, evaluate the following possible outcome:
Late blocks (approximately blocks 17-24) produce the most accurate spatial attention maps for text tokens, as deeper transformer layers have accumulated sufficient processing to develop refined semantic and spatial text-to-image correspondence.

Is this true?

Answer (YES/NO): NO